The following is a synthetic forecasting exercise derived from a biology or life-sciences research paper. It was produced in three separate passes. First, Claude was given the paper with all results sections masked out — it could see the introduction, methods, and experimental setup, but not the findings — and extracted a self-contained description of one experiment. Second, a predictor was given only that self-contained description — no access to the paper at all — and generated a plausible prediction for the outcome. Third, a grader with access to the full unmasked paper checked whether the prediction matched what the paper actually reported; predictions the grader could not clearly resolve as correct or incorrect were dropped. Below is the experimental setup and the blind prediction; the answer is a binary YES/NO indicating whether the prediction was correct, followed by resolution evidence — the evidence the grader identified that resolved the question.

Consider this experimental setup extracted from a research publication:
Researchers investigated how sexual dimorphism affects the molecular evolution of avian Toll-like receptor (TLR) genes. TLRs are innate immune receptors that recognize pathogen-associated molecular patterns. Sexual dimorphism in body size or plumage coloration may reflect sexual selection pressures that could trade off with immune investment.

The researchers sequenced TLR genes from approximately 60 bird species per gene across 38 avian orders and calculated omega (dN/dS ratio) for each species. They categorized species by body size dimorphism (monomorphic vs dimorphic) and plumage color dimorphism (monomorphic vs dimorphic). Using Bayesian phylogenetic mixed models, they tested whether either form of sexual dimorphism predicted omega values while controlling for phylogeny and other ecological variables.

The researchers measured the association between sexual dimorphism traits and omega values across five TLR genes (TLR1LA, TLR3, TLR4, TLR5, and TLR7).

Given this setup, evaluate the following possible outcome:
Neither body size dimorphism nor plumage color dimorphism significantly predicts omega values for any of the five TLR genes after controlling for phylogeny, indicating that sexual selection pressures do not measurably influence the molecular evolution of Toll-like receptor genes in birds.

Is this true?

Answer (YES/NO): YES